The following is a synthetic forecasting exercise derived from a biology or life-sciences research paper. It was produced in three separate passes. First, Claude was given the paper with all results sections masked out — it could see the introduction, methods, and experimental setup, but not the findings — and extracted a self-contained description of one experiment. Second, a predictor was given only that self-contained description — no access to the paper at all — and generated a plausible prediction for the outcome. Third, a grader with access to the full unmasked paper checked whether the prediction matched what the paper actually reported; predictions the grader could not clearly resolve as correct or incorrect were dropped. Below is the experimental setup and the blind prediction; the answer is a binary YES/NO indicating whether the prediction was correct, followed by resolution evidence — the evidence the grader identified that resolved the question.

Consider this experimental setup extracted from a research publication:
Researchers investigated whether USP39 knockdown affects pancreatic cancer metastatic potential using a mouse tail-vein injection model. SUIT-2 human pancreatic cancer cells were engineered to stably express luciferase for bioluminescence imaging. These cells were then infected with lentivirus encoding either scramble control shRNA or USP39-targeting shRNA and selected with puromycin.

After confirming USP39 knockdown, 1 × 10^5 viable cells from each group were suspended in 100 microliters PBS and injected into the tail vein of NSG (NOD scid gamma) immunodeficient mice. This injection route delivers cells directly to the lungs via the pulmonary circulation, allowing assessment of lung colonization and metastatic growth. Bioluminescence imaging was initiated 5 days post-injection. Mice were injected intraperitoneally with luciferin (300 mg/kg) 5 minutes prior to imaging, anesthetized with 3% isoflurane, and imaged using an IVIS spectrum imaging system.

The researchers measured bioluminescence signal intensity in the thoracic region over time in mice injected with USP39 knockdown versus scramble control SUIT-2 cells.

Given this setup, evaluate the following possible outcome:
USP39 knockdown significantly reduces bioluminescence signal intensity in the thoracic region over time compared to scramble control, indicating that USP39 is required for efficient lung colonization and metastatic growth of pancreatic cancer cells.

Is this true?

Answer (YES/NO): YES